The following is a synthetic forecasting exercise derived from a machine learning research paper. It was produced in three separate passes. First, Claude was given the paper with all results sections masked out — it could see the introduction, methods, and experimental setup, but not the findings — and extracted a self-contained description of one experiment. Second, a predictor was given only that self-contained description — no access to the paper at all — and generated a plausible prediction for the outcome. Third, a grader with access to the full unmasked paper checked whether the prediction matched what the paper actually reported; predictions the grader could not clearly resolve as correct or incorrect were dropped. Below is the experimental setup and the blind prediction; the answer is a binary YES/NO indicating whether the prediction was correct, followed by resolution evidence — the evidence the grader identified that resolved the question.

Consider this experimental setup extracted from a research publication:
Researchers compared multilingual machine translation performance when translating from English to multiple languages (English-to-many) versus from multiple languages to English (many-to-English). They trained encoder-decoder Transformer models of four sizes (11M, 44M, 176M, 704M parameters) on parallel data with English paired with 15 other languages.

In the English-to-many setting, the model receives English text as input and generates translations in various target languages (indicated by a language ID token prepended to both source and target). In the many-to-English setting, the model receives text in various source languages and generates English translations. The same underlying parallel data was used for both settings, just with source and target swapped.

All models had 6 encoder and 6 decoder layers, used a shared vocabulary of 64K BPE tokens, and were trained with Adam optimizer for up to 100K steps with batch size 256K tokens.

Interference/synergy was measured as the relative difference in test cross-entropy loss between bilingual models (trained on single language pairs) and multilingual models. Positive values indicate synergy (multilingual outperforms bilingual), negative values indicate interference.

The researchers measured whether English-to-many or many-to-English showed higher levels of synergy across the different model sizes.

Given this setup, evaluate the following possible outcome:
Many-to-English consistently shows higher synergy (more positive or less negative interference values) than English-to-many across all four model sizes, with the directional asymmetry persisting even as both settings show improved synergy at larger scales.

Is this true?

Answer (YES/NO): YES